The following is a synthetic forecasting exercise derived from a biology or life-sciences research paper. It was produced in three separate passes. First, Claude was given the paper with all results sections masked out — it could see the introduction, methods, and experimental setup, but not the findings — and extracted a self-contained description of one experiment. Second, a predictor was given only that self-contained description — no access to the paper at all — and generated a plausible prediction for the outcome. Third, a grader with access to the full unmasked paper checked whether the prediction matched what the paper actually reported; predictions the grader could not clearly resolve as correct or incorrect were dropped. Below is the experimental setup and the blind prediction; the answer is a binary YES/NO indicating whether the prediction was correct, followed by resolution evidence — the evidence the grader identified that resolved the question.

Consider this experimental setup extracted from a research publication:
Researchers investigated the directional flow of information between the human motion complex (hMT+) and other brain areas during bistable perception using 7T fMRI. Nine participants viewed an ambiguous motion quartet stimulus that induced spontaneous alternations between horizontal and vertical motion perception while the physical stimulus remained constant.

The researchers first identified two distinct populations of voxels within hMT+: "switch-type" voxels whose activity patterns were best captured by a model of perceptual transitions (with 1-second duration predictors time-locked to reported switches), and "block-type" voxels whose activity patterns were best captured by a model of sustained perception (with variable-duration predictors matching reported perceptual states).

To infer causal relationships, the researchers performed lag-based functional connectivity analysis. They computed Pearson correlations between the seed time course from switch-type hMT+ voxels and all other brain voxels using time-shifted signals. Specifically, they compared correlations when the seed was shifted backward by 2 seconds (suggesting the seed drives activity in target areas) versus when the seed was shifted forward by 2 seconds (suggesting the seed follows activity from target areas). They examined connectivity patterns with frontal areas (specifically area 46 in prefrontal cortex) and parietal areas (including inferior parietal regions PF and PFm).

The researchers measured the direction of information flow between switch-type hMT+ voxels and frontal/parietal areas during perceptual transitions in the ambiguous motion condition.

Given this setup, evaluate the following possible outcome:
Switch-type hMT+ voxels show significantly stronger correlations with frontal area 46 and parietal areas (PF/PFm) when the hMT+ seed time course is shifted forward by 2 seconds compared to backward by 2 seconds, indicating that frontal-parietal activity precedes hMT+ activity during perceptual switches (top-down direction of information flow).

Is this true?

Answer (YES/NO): NO